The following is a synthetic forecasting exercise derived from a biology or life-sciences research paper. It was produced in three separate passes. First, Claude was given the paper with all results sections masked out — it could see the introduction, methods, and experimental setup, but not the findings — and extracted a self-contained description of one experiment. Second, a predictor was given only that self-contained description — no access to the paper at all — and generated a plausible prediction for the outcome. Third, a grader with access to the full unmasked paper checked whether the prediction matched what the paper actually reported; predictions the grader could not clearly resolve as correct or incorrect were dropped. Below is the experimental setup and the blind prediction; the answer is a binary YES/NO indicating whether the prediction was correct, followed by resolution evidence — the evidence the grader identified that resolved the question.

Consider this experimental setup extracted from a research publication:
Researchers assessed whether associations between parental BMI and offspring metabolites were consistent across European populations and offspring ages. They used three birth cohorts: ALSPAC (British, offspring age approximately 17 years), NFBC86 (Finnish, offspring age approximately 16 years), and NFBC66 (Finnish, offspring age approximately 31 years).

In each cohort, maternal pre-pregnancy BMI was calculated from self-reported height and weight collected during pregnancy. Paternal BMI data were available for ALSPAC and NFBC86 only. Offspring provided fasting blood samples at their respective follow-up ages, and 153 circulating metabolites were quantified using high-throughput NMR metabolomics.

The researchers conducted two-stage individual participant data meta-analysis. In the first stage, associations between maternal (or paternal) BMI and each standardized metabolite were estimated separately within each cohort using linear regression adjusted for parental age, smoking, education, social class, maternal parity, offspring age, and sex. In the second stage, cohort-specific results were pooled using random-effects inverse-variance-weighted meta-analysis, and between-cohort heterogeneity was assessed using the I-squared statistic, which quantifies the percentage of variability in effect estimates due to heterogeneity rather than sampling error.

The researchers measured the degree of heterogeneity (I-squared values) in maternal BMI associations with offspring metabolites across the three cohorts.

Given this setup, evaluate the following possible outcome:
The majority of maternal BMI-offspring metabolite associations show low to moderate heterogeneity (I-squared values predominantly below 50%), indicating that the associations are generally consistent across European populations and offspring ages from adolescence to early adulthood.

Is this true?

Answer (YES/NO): YES